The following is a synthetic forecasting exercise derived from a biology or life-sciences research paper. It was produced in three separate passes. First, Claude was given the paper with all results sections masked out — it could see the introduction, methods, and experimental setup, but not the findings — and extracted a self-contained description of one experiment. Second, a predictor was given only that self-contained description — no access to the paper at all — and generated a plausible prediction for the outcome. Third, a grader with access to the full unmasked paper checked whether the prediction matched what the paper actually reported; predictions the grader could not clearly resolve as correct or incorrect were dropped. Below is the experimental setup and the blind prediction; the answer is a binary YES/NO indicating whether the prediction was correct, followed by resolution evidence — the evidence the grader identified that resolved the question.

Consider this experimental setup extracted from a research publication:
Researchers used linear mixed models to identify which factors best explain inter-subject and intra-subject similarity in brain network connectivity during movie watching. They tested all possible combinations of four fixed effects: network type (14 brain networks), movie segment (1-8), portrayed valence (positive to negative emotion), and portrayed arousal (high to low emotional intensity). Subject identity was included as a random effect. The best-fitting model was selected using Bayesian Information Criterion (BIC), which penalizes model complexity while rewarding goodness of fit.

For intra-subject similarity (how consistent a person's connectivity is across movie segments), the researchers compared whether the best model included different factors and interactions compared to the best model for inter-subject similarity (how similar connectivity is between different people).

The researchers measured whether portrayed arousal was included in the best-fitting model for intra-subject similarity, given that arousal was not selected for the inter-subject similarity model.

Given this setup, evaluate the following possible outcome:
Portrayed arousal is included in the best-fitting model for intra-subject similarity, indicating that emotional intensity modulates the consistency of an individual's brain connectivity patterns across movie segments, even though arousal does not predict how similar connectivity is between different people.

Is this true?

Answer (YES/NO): YES